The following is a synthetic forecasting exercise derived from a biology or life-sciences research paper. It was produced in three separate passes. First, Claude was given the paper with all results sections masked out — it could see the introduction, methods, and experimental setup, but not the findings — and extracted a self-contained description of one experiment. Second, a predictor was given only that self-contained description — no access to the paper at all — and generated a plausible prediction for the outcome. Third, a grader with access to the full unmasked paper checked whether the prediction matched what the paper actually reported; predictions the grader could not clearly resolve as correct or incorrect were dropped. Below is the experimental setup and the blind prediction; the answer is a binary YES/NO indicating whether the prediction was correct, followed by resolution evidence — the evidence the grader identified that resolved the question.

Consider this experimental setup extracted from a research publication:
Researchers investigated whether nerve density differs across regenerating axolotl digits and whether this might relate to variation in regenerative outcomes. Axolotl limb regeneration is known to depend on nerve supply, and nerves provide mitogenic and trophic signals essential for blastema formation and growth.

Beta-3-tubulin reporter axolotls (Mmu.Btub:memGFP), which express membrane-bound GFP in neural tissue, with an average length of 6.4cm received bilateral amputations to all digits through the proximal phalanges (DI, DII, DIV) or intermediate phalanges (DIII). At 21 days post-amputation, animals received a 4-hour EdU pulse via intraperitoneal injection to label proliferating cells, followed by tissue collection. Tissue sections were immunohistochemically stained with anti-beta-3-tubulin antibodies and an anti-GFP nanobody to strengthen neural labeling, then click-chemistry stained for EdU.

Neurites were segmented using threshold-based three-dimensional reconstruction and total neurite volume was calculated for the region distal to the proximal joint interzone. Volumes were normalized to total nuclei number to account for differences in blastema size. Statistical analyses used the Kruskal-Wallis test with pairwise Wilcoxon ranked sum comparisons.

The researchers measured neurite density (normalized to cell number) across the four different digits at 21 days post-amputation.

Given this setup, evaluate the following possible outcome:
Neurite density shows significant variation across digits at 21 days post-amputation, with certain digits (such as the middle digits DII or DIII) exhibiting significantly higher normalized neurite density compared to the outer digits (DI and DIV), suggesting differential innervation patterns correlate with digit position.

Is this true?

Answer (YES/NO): NO